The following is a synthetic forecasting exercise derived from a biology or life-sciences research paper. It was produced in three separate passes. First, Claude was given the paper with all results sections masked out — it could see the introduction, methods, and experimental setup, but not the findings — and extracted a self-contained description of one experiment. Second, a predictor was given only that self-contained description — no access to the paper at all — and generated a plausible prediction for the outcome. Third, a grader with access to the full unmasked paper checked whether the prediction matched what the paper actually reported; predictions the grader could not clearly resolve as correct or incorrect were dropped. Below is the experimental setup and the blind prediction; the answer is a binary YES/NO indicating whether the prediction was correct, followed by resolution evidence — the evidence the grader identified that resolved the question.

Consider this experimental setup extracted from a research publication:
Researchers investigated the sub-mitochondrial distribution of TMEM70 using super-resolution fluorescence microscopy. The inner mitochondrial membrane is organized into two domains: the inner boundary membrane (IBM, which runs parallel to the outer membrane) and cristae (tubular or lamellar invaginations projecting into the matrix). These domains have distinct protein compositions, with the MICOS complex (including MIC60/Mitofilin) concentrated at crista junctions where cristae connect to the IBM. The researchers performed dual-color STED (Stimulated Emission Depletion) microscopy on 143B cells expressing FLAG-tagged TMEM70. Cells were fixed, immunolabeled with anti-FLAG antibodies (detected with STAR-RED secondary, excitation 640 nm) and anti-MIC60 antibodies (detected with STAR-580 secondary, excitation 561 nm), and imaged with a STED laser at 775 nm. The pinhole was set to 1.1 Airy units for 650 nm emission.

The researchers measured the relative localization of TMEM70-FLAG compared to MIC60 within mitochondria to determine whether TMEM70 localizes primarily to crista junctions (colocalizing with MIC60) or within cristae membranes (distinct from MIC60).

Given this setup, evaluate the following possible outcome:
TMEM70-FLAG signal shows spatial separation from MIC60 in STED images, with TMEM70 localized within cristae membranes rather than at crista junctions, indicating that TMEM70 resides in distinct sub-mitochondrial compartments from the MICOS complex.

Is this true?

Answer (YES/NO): YES